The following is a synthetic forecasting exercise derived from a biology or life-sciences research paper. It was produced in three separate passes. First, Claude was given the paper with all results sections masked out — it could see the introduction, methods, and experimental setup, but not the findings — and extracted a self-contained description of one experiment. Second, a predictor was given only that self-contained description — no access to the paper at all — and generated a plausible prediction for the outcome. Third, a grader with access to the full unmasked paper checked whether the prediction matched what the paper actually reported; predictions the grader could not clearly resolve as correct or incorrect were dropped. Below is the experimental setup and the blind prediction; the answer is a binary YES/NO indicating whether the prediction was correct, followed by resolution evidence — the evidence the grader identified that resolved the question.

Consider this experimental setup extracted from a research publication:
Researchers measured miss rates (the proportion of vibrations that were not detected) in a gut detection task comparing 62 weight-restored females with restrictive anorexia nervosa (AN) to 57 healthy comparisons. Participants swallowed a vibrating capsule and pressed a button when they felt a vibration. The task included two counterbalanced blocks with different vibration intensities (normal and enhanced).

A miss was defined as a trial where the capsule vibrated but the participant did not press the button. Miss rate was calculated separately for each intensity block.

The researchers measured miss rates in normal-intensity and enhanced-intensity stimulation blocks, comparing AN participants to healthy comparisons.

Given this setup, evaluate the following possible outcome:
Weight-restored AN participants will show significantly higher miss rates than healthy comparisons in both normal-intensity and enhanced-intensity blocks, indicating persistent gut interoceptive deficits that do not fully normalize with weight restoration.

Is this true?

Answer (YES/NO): NO